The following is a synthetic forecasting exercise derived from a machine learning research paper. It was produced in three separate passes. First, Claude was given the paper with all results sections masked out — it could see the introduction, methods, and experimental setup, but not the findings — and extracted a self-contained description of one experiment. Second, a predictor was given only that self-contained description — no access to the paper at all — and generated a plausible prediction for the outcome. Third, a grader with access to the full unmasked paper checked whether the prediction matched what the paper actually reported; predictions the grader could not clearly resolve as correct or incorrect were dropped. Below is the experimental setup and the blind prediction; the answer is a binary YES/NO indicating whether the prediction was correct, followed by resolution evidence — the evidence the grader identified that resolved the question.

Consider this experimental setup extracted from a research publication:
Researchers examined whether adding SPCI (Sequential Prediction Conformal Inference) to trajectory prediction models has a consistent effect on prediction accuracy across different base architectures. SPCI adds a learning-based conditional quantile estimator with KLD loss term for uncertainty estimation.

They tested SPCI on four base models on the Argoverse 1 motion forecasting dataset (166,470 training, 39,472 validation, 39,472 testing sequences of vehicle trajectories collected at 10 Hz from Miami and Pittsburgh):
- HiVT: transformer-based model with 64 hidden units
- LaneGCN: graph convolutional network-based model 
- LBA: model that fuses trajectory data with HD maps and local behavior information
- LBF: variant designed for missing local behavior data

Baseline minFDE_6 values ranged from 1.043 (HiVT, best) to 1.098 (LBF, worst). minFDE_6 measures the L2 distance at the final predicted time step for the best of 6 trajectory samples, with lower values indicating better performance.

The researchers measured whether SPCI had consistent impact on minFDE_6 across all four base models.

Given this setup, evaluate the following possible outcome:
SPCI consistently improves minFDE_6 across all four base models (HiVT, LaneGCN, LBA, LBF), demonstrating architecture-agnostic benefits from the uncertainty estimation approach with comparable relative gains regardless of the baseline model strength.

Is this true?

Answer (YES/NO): NO